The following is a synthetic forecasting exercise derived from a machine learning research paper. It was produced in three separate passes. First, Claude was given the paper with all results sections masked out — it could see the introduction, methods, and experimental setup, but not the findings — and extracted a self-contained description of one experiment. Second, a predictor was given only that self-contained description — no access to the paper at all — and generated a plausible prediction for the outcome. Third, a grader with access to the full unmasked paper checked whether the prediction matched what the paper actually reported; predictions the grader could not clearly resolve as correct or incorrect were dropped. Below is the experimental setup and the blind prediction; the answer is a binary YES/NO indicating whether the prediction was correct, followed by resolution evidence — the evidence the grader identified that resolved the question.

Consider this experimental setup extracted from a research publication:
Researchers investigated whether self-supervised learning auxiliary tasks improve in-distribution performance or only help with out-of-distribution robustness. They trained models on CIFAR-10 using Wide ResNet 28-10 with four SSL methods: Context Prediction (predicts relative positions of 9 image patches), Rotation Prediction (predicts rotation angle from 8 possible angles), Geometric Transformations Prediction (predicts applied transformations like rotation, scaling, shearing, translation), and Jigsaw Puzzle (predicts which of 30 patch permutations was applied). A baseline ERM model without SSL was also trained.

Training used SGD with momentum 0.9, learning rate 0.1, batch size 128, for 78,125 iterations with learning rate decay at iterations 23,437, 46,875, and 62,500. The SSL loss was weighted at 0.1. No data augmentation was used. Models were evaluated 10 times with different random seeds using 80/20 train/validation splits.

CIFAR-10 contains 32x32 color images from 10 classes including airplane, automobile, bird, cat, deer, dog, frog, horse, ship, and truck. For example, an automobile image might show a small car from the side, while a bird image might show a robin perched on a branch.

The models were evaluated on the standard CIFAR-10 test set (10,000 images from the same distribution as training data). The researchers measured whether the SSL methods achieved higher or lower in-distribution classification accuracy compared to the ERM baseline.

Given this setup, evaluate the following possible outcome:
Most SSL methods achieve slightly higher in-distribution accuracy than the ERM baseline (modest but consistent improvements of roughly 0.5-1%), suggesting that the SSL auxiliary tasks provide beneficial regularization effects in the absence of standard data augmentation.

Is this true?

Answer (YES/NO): NO